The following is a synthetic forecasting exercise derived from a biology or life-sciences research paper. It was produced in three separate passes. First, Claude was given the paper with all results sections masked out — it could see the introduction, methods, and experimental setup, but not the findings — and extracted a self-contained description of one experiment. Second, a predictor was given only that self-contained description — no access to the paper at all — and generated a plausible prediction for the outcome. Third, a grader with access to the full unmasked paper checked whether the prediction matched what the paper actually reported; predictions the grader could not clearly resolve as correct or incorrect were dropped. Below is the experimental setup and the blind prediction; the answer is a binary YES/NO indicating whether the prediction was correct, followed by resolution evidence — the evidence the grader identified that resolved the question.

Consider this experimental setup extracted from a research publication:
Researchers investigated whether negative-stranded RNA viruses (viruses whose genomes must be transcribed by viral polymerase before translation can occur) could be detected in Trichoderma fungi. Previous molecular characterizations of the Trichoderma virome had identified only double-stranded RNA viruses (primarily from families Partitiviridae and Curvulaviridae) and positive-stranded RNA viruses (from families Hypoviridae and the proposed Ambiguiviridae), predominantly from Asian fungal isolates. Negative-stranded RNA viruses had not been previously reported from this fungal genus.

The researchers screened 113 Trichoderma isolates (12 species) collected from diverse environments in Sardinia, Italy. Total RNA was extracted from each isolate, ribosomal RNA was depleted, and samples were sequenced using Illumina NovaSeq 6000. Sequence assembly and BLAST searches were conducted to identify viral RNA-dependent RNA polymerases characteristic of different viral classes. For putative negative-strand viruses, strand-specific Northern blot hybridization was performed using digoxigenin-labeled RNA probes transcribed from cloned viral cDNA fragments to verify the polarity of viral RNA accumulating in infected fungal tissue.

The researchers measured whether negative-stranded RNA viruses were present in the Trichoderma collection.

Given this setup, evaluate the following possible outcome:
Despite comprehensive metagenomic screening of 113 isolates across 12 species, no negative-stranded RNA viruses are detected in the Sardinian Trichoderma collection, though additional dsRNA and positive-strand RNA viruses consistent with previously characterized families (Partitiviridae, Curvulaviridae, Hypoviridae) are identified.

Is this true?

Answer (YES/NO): NO